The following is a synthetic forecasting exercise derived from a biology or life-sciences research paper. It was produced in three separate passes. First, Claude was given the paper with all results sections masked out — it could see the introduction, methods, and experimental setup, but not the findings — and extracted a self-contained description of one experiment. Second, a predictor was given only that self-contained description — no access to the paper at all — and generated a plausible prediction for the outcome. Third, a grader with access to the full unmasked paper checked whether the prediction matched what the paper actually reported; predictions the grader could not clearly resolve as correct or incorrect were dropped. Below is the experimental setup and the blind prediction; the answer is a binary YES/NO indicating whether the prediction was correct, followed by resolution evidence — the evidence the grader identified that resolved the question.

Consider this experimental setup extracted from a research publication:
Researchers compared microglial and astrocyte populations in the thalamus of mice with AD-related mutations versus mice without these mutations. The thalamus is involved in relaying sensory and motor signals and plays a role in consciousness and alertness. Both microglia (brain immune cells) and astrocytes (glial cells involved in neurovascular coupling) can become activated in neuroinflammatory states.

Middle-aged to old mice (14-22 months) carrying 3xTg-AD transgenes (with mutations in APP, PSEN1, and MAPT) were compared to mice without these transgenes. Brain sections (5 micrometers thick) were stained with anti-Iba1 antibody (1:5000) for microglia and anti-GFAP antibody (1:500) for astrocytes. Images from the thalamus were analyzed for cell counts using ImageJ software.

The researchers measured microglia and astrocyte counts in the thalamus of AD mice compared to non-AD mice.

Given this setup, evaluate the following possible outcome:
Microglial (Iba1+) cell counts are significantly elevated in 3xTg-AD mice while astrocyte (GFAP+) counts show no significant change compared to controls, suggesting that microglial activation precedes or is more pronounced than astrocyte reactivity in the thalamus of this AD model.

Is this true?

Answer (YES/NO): NO